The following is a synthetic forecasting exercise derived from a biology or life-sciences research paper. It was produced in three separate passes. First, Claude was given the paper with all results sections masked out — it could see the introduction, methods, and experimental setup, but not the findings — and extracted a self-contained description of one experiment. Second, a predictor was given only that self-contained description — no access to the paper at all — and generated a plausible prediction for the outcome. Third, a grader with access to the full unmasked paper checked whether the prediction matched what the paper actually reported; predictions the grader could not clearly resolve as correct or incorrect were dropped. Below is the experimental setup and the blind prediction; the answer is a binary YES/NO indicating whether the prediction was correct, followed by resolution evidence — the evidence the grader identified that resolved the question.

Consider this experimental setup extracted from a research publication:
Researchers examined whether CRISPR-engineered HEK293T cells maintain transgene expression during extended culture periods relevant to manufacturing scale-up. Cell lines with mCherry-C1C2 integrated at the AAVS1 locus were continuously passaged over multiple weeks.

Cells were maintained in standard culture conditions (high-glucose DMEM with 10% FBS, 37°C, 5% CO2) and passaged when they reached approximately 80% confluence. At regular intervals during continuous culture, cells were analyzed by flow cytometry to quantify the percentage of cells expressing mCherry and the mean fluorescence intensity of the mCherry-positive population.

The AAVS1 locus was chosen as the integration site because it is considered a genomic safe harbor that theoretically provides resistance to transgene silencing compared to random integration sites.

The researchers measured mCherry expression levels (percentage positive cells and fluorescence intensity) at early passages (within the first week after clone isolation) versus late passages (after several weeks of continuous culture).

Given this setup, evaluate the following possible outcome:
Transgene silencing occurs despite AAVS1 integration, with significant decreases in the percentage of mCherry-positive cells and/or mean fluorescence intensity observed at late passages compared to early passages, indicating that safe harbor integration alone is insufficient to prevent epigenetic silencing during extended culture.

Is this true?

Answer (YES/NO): NO